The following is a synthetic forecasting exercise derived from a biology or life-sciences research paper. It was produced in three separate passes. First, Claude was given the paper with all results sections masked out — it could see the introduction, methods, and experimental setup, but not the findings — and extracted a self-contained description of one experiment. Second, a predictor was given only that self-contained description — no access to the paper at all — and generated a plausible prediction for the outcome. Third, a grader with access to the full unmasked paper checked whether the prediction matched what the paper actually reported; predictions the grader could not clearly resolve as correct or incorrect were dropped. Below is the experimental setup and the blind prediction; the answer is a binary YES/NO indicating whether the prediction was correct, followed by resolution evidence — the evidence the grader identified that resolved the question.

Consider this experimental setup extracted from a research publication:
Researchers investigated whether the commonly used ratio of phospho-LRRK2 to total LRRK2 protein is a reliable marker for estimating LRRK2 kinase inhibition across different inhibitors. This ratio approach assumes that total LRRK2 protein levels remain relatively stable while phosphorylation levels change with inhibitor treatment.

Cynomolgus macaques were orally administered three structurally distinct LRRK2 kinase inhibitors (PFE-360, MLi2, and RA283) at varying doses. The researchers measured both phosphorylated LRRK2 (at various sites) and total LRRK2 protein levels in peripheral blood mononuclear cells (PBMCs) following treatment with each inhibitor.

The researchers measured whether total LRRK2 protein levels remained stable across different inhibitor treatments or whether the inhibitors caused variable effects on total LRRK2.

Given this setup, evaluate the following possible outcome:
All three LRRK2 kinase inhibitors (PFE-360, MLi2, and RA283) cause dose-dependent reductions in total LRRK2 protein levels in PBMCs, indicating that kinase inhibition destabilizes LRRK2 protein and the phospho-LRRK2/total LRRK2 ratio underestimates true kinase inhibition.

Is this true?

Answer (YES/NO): NO